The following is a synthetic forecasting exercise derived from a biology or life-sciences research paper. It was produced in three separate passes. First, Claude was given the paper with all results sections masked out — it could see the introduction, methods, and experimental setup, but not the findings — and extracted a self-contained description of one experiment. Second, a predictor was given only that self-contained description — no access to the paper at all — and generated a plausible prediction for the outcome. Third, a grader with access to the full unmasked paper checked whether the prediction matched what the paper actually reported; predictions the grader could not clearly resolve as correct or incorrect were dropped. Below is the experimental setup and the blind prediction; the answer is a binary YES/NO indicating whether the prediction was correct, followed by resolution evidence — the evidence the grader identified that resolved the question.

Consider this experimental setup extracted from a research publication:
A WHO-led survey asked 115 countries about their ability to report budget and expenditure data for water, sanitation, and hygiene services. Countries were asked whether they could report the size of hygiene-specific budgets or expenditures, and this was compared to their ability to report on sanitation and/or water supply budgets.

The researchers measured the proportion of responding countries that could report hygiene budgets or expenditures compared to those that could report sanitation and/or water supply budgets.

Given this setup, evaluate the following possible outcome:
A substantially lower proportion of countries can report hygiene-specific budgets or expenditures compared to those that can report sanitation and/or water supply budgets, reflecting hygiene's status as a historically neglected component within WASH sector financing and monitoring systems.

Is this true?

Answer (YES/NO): YES